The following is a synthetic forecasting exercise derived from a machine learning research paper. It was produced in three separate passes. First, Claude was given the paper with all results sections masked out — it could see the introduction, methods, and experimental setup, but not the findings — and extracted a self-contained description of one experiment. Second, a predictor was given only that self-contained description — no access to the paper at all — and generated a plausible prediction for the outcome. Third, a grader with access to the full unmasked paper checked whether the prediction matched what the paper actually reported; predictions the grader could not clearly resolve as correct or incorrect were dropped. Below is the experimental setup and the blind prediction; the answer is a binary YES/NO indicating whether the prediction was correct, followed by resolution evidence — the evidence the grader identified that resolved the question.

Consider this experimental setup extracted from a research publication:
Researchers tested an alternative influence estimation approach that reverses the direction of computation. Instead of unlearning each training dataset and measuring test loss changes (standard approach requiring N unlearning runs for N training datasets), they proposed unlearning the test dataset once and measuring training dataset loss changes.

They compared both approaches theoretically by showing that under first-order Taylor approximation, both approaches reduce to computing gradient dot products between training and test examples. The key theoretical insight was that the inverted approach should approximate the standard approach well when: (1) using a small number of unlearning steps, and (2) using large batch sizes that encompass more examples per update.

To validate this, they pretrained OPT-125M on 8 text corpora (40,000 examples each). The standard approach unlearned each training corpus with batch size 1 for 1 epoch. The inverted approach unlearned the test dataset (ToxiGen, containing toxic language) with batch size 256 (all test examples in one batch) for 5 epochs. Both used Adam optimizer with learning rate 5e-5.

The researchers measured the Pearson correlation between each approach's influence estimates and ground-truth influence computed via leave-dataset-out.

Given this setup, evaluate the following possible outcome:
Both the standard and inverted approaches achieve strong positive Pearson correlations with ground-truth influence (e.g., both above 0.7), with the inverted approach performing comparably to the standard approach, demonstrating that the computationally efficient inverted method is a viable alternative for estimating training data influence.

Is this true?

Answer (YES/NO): NO